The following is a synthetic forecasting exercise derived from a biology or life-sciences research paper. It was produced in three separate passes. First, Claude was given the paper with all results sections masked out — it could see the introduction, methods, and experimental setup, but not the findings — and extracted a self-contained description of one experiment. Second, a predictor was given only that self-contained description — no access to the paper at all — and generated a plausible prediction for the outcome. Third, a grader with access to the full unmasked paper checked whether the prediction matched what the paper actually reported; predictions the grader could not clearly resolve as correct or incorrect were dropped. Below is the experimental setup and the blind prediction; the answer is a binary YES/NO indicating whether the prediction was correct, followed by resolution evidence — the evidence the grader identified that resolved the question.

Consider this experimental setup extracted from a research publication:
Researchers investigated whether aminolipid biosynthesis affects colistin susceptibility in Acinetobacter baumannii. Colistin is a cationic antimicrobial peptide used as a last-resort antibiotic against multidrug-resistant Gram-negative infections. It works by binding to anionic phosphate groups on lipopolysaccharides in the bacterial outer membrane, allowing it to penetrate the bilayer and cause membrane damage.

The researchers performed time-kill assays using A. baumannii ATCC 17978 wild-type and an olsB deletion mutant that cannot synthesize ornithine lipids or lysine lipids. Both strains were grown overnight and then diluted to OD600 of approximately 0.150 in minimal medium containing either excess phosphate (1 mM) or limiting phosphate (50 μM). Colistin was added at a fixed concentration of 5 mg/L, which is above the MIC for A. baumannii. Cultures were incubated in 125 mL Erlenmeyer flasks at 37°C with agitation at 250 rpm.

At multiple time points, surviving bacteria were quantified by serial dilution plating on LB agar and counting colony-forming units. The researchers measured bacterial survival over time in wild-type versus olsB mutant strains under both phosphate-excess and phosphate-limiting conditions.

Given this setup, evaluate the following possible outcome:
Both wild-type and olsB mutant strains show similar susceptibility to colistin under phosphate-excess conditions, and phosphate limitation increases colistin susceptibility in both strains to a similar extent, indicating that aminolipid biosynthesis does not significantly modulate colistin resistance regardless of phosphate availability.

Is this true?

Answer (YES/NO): NO